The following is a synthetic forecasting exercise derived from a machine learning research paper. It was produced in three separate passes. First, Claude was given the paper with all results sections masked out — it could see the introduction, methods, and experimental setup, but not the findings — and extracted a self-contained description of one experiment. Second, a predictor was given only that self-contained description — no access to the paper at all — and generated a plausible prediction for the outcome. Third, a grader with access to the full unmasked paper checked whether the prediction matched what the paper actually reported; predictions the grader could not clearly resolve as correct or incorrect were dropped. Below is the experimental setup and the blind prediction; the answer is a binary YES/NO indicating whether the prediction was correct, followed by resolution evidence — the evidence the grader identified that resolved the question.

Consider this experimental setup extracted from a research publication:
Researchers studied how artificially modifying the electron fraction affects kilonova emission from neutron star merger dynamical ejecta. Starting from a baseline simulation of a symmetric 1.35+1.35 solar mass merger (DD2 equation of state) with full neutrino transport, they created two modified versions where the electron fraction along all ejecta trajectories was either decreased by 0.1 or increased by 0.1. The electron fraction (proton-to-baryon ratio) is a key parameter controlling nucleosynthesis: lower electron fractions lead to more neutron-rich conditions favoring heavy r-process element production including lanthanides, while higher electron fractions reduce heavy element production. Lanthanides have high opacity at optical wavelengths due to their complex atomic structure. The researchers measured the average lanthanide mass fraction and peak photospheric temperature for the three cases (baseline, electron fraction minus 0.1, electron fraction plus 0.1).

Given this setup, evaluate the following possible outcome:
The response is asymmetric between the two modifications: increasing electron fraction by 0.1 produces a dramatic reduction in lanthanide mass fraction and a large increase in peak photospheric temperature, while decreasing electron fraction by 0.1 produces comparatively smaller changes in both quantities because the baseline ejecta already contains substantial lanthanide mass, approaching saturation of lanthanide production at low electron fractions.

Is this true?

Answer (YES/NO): NO